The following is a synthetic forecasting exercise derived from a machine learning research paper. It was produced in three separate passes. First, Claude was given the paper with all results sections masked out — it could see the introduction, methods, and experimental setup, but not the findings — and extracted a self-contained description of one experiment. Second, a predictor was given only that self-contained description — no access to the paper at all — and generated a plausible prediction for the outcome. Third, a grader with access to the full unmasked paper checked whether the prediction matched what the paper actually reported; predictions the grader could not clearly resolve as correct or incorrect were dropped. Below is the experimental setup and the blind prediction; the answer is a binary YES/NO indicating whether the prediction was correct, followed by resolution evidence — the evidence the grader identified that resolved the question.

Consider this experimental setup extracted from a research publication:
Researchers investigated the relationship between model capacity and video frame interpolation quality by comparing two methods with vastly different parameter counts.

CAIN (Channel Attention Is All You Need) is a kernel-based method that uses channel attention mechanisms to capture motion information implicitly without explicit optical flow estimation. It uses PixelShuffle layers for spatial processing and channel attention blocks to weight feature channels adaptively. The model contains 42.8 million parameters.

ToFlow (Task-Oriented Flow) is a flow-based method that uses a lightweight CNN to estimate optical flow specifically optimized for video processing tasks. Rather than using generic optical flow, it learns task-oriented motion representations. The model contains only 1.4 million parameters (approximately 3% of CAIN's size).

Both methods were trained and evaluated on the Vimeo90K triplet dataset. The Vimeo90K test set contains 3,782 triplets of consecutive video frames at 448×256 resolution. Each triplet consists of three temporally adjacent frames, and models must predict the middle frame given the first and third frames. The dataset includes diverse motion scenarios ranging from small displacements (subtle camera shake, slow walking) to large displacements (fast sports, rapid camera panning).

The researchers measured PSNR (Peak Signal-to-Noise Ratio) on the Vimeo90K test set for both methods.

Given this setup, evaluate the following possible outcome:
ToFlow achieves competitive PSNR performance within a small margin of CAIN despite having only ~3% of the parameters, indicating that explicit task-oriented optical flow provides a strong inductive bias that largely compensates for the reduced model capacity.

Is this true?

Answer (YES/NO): NO